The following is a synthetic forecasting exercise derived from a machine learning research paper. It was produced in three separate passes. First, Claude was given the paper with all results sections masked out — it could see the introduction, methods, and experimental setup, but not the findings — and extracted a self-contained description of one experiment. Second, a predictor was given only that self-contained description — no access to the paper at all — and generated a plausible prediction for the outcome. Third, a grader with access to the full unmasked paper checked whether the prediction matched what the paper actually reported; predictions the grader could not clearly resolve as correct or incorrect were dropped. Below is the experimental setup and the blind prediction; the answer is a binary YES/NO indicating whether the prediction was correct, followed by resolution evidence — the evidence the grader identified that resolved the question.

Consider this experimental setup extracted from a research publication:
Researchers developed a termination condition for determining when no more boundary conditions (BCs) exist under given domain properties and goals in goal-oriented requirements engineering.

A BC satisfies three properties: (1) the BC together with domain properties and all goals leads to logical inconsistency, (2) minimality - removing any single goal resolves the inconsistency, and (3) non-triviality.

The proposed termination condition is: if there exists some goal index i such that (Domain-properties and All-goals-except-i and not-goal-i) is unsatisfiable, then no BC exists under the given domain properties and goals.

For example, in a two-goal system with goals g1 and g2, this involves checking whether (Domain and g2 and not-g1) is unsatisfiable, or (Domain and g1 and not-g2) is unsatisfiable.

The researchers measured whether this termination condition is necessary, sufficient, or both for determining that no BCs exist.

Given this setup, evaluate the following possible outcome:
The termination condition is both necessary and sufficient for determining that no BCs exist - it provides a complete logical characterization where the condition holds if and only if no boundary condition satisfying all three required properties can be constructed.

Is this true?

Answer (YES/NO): NO